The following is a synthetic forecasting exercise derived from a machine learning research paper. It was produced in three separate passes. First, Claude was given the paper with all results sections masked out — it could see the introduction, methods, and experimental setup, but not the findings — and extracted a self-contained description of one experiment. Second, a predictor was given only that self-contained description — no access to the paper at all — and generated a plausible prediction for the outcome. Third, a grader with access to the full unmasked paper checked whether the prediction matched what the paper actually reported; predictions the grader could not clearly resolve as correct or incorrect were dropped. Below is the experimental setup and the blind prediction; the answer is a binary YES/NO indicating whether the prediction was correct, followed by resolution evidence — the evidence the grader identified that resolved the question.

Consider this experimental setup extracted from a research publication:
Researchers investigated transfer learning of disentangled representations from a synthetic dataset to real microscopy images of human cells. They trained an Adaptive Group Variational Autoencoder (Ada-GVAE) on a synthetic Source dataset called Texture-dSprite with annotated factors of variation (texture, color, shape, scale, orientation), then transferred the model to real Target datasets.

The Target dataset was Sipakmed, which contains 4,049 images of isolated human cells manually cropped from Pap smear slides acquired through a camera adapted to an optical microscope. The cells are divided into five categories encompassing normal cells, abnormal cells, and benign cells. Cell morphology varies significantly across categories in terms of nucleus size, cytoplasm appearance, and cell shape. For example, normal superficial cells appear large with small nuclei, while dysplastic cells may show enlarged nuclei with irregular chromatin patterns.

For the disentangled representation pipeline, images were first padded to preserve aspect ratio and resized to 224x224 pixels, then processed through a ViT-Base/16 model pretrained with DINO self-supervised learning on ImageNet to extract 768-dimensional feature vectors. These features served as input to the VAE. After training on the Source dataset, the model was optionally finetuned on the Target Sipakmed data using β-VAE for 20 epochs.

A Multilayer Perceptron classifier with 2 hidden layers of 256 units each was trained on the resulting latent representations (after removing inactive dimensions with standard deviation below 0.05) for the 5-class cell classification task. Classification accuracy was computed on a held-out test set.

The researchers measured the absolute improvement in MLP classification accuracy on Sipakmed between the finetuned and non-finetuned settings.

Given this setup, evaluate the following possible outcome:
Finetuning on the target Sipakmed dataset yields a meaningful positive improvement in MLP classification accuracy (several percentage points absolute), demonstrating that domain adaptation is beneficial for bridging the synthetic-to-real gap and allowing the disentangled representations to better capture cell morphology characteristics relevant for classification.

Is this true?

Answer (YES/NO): YES